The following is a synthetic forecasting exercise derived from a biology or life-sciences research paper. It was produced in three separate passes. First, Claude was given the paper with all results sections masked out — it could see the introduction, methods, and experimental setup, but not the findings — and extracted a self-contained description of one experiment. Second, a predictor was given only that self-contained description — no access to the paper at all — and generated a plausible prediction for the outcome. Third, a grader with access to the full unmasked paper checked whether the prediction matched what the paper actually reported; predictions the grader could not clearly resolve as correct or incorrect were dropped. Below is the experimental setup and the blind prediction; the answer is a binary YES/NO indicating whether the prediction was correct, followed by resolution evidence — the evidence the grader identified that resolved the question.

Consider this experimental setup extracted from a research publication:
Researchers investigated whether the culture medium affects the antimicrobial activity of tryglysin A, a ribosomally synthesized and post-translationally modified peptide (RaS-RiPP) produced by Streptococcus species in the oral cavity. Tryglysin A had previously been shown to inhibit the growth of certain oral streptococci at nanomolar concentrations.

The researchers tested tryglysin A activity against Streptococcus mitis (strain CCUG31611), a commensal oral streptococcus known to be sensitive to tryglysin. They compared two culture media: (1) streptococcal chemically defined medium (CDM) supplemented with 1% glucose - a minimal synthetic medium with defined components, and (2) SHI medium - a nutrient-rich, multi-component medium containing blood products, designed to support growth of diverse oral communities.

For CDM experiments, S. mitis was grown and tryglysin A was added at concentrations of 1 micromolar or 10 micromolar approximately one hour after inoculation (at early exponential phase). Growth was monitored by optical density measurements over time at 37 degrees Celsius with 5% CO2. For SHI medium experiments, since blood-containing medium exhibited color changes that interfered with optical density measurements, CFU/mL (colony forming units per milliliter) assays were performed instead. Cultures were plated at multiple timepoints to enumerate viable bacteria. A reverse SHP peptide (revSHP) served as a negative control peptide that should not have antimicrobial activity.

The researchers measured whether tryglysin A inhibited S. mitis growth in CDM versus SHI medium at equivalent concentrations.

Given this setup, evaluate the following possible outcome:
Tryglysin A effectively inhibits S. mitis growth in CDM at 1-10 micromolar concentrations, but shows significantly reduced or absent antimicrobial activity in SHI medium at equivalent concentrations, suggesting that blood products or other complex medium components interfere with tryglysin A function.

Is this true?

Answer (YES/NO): YES